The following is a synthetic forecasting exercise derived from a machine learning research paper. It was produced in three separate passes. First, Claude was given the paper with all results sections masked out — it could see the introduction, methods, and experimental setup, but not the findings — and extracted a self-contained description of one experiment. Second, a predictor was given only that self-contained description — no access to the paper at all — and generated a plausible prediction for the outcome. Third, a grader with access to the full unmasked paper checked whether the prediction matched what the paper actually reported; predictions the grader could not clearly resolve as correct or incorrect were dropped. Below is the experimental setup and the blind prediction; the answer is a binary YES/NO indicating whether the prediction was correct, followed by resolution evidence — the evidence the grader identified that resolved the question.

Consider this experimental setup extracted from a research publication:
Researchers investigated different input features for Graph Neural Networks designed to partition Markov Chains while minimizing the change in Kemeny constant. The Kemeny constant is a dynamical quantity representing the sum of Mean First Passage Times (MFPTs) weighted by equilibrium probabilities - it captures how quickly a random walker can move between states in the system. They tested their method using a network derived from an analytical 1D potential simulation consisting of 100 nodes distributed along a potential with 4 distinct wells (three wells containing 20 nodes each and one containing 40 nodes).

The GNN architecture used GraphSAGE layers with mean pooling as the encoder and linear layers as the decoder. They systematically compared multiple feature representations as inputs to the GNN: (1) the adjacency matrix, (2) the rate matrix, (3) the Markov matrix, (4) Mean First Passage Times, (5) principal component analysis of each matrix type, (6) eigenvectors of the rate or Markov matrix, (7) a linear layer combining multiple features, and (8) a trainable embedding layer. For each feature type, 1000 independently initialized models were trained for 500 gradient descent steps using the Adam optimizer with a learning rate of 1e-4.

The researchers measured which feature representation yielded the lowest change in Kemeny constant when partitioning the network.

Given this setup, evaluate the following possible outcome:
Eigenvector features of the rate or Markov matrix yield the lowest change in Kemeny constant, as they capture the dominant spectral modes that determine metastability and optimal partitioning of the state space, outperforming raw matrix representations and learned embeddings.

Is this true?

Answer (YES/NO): NO